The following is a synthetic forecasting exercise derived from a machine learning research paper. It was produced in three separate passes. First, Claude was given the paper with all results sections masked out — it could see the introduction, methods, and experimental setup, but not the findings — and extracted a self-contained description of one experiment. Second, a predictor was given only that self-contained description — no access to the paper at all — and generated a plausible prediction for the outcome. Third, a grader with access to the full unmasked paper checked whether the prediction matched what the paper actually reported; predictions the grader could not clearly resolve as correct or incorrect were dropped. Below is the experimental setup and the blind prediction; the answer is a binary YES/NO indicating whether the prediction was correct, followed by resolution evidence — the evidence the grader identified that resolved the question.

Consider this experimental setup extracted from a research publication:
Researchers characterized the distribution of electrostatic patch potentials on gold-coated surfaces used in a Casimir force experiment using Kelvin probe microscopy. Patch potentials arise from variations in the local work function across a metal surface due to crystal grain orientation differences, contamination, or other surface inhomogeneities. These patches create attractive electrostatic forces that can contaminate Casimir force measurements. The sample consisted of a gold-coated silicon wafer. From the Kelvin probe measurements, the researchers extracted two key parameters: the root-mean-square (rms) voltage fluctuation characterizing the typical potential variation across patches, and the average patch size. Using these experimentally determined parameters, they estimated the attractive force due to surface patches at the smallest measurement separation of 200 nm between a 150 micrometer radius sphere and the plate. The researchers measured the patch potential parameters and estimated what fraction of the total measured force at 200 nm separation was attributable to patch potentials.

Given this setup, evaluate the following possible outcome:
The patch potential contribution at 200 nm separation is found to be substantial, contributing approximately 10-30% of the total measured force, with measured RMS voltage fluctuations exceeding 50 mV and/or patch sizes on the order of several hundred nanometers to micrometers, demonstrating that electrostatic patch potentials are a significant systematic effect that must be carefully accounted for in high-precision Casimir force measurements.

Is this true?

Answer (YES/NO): NO